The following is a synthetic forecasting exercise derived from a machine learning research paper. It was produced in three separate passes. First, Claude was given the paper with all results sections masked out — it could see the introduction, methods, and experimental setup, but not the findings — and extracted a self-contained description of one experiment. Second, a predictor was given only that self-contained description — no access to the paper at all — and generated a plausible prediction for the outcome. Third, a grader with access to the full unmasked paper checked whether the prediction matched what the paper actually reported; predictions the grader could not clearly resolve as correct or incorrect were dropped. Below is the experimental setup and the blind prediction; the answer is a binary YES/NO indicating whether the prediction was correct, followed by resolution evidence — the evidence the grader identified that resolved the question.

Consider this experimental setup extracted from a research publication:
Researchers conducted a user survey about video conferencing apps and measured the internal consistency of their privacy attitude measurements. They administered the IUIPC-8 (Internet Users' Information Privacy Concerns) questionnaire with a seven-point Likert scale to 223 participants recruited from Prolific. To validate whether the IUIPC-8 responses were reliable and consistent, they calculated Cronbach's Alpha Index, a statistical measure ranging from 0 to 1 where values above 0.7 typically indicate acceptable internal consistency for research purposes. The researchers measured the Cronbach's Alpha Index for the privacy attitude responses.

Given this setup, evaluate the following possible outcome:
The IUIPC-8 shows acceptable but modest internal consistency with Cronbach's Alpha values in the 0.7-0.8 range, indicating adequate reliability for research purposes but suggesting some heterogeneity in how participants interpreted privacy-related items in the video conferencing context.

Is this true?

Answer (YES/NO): YES